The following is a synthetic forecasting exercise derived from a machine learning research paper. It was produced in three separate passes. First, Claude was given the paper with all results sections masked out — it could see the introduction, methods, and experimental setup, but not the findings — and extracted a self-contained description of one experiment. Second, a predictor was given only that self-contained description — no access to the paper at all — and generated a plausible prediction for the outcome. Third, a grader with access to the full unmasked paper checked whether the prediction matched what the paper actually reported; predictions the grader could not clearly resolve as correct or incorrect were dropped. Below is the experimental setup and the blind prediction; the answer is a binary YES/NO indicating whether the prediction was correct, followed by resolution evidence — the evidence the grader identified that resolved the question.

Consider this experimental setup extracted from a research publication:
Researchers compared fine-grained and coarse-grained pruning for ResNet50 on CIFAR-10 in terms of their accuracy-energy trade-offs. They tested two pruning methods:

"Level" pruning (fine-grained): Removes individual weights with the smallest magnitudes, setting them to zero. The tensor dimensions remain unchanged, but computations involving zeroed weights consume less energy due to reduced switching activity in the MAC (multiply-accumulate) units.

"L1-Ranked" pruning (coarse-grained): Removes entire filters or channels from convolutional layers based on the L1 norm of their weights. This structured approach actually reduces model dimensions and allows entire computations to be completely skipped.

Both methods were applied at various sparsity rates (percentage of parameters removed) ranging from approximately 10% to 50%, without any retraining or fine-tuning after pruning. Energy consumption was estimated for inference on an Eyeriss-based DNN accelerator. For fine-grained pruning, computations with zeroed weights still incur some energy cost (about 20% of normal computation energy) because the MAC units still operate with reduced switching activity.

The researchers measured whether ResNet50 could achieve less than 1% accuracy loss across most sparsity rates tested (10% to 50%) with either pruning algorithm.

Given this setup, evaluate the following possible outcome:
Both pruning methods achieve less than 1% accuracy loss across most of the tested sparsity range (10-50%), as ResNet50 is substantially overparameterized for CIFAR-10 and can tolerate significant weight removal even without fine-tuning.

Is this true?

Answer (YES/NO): YES